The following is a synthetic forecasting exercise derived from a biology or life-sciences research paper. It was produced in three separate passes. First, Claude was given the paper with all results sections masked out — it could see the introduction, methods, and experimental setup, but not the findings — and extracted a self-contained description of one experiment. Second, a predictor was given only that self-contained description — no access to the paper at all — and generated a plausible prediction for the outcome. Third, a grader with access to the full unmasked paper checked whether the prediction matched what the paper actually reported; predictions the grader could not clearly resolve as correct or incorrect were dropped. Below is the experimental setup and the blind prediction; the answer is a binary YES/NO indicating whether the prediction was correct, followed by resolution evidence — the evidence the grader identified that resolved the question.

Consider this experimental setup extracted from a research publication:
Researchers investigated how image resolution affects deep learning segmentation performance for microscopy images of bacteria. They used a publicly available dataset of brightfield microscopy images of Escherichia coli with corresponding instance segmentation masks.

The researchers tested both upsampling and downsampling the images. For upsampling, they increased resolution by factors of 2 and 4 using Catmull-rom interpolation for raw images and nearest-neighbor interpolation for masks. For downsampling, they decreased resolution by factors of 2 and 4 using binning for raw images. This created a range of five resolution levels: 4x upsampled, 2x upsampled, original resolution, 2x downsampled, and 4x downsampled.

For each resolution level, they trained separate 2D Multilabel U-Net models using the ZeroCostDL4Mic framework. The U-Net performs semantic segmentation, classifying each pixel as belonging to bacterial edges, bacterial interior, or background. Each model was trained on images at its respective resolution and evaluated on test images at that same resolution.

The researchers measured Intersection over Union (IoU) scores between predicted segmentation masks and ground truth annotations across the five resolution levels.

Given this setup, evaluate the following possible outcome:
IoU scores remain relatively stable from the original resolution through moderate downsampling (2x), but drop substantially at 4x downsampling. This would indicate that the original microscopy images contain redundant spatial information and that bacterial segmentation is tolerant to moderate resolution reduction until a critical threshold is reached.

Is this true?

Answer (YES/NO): NO